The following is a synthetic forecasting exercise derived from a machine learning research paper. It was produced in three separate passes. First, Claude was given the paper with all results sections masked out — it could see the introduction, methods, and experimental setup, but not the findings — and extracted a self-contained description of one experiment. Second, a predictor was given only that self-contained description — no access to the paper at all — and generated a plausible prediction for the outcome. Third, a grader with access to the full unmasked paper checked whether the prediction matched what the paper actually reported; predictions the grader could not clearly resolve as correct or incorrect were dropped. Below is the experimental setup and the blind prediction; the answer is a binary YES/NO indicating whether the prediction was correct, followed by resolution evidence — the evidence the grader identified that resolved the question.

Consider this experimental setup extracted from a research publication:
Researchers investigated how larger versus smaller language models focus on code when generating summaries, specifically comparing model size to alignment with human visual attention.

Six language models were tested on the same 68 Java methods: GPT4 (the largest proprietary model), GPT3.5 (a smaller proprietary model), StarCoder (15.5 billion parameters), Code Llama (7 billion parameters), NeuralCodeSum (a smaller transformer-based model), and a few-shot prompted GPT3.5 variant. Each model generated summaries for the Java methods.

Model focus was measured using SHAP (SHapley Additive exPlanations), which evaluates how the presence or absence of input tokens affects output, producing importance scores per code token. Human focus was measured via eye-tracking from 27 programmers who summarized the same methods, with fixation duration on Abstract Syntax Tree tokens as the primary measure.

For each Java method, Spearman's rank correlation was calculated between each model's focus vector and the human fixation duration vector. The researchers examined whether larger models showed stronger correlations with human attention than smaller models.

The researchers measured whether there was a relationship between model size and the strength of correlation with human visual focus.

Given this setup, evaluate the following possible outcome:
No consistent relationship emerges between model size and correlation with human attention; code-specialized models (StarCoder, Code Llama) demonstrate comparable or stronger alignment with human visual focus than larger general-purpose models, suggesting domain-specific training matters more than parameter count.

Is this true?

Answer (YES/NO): NO